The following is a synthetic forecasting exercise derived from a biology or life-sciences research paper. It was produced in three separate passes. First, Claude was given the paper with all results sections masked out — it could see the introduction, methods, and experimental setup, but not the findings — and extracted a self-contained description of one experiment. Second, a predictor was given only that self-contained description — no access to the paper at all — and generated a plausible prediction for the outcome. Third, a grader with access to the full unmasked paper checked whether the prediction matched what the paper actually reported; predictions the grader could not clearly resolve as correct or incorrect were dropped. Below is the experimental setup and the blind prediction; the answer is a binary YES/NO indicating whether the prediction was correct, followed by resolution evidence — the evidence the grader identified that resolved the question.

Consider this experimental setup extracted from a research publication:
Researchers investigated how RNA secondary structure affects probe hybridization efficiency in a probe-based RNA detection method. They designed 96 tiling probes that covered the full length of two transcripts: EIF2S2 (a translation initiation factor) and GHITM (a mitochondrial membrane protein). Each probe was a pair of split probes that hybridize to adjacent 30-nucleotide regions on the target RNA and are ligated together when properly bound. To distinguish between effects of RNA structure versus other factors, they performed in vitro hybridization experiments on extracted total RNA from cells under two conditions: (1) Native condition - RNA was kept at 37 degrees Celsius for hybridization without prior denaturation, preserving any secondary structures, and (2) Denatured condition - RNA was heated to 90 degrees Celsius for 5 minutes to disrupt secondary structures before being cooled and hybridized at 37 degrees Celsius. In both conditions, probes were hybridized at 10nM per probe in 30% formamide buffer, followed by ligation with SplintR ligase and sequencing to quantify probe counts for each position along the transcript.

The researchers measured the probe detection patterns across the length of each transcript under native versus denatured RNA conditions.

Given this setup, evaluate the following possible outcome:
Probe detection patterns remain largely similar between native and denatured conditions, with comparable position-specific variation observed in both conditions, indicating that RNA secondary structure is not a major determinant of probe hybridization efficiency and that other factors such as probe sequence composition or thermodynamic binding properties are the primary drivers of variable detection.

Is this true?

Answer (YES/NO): NO